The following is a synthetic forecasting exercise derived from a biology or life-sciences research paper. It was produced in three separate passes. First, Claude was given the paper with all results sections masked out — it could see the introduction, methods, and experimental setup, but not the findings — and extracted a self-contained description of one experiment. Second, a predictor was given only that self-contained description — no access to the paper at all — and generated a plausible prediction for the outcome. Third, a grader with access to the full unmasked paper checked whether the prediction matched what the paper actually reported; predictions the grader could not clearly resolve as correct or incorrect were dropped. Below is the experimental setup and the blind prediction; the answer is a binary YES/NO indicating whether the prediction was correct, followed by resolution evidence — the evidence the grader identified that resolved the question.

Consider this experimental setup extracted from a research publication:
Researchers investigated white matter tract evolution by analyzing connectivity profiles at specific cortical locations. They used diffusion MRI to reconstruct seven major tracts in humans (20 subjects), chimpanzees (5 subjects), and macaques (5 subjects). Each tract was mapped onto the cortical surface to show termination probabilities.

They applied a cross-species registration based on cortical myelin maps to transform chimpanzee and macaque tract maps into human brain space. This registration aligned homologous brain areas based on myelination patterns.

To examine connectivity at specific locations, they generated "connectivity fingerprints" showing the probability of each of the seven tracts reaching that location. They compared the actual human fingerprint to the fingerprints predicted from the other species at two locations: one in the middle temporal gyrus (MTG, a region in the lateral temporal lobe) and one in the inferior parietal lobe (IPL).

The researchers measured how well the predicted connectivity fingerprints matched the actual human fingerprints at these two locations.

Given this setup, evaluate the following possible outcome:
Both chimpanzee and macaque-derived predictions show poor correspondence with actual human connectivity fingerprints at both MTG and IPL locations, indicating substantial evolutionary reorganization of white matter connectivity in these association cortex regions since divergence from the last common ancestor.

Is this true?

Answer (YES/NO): NO